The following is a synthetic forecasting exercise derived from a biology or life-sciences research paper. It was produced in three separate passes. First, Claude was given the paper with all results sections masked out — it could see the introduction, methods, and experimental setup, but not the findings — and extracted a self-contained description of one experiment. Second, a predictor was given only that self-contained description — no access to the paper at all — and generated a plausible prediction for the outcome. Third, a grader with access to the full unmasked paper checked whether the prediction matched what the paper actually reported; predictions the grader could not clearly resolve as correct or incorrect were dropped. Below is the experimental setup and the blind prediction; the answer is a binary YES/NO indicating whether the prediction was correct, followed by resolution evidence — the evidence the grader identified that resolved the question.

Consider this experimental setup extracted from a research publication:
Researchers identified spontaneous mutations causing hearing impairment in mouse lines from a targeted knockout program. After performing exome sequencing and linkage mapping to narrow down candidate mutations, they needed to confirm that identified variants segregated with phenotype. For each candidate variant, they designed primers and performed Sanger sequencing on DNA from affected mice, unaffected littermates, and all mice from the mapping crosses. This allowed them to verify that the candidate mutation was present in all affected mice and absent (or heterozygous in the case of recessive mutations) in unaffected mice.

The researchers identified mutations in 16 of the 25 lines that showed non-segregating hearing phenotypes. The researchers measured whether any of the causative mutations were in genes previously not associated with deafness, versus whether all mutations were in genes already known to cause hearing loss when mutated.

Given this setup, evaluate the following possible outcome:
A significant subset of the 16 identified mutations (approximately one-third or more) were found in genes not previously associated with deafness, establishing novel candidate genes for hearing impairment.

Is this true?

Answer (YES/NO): NO